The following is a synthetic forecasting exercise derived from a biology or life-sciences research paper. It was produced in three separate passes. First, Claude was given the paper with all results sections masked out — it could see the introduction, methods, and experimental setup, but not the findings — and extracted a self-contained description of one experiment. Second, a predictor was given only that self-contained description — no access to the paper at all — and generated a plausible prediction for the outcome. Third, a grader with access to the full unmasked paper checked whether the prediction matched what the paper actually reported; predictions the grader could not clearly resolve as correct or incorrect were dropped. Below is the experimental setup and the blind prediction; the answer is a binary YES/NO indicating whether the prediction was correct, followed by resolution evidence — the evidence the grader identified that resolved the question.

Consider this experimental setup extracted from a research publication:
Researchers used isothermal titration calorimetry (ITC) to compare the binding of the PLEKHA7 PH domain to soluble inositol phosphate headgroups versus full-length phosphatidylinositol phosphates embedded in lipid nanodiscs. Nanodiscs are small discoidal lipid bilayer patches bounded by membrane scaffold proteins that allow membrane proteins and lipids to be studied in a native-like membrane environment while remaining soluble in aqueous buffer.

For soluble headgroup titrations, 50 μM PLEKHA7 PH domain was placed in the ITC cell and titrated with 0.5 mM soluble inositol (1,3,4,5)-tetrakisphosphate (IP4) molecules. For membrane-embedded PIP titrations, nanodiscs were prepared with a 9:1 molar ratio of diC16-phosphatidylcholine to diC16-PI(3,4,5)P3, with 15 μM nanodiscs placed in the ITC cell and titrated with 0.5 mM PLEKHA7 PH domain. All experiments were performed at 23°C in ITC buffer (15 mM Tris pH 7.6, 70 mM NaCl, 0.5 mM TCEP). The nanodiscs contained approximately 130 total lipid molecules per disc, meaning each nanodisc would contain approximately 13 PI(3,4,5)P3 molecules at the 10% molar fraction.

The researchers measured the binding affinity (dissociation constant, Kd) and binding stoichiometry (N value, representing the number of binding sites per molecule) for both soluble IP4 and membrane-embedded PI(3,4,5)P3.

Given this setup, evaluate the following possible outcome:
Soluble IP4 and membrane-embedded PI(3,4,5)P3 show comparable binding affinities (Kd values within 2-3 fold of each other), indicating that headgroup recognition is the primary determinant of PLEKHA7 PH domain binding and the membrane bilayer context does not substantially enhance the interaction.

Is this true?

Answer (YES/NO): NO